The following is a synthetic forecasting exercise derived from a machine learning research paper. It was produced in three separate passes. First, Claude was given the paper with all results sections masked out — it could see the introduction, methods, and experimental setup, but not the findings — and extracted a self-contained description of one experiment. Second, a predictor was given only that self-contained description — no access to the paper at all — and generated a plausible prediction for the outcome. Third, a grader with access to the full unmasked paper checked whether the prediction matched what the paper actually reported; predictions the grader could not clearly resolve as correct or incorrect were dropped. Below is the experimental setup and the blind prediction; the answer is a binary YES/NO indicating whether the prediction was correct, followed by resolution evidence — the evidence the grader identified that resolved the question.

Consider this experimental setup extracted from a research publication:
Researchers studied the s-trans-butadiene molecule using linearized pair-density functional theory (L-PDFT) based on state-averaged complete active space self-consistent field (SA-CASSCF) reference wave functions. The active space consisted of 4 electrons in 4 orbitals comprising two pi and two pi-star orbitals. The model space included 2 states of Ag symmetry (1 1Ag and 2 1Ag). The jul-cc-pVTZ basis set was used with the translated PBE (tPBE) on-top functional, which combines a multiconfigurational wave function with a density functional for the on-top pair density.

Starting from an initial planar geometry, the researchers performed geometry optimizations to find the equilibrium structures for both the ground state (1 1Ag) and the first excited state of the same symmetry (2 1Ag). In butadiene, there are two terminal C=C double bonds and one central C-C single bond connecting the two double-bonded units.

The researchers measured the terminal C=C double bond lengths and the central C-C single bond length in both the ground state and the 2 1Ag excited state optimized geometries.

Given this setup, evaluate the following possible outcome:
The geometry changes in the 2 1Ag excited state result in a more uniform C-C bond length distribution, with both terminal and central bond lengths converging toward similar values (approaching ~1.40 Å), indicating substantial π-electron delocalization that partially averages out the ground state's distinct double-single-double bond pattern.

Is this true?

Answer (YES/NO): NO